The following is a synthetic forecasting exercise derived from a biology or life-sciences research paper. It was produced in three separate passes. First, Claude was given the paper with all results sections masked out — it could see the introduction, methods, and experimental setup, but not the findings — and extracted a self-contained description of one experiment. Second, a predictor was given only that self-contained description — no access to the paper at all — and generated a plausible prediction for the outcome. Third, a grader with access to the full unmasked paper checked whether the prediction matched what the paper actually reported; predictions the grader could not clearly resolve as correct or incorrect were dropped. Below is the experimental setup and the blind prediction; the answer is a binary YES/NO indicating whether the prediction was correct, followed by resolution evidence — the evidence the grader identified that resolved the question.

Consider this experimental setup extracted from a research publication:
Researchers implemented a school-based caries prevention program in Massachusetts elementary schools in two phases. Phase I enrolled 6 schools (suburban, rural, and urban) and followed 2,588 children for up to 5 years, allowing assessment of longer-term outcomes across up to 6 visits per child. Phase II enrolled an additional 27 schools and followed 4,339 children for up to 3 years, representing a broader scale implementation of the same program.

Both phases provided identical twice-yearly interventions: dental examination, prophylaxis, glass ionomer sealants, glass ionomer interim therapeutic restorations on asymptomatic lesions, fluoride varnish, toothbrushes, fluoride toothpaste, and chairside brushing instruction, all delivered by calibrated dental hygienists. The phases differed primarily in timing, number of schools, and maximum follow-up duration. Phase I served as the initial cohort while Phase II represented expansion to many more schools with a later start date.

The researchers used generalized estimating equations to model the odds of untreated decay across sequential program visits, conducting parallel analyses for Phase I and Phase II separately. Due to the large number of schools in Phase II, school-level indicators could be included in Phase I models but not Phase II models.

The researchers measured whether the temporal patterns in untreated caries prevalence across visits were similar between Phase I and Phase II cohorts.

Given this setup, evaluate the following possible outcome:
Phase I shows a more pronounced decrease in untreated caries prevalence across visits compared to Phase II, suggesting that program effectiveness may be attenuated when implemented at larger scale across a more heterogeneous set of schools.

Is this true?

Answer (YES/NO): NO